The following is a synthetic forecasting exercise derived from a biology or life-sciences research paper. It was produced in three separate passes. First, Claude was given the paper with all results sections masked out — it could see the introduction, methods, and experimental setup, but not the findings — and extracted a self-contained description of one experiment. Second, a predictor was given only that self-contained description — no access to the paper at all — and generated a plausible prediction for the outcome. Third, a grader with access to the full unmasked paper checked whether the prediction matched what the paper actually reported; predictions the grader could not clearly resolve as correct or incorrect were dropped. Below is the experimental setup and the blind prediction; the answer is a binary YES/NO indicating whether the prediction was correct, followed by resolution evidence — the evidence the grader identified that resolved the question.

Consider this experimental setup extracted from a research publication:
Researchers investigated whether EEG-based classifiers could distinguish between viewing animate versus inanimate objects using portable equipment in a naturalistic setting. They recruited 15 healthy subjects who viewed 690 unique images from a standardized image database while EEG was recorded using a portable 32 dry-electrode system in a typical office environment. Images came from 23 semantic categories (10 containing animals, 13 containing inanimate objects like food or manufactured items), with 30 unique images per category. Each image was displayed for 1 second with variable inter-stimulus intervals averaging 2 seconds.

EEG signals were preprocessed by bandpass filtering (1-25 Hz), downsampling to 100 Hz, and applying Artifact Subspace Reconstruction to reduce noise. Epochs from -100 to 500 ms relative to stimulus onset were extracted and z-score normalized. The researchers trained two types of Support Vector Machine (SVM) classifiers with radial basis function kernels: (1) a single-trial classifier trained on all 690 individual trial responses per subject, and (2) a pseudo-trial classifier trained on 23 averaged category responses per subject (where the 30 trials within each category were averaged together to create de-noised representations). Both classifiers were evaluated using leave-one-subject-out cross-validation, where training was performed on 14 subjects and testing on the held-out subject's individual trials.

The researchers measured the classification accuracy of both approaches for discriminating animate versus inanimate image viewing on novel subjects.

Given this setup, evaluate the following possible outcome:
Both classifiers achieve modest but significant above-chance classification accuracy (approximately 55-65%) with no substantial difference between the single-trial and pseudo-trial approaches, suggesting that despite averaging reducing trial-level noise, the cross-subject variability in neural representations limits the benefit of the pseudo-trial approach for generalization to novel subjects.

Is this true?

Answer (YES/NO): YES